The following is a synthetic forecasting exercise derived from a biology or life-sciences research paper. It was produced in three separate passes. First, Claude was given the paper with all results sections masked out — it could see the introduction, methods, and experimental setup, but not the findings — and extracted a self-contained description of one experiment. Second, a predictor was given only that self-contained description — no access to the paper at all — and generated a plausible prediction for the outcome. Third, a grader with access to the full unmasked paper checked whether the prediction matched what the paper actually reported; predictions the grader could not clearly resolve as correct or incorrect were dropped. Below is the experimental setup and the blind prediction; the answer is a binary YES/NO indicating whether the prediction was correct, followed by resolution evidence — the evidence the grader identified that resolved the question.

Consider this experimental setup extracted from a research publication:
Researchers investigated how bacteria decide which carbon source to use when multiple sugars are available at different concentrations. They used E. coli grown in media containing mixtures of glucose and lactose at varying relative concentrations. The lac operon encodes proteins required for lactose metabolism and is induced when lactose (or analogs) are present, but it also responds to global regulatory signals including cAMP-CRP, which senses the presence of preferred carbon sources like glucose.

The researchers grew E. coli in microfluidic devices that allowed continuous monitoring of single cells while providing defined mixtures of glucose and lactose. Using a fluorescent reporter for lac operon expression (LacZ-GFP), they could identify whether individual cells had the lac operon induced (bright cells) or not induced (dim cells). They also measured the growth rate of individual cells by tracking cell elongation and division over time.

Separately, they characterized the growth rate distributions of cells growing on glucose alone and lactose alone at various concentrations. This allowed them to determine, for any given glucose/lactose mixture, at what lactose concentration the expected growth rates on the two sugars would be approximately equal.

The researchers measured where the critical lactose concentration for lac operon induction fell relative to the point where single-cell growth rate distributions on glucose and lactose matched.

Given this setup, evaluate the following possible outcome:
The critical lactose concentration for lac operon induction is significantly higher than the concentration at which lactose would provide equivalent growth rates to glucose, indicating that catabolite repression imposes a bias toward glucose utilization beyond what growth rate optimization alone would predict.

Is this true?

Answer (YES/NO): NO